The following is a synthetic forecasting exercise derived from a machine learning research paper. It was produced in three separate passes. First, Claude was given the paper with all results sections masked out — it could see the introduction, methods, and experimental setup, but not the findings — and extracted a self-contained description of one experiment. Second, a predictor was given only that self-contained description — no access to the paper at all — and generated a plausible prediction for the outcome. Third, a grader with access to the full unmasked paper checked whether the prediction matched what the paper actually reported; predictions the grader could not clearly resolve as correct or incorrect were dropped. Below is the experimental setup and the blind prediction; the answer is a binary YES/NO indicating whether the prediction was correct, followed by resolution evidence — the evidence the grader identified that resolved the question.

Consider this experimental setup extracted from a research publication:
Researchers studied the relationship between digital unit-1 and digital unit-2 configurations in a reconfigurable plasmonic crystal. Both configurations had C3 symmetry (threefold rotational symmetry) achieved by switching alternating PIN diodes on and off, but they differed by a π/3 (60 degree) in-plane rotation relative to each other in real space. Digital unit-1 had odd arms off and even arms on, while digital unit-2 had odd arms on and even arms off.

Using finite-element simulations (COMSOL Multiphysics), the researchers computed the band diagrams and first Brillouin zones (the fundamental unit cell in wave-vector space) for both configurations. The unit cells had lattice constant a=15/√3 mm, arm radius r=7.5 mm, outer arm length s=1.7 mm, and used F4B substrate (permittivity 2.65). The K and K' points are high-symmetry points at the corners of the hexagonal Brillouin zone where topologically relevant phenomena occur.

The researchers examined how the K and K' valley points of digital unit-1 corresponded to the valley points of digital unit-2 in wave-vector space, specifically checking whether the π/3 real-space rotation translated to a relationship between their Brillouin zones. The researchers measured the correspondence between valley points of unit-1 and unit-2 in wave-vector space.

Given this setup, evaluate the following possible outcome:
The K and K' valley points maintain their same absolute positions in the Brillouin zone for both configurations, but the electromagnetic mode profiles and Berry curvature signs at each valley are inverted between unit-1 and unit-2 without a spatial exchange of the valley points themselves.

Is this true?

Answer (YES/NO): NO